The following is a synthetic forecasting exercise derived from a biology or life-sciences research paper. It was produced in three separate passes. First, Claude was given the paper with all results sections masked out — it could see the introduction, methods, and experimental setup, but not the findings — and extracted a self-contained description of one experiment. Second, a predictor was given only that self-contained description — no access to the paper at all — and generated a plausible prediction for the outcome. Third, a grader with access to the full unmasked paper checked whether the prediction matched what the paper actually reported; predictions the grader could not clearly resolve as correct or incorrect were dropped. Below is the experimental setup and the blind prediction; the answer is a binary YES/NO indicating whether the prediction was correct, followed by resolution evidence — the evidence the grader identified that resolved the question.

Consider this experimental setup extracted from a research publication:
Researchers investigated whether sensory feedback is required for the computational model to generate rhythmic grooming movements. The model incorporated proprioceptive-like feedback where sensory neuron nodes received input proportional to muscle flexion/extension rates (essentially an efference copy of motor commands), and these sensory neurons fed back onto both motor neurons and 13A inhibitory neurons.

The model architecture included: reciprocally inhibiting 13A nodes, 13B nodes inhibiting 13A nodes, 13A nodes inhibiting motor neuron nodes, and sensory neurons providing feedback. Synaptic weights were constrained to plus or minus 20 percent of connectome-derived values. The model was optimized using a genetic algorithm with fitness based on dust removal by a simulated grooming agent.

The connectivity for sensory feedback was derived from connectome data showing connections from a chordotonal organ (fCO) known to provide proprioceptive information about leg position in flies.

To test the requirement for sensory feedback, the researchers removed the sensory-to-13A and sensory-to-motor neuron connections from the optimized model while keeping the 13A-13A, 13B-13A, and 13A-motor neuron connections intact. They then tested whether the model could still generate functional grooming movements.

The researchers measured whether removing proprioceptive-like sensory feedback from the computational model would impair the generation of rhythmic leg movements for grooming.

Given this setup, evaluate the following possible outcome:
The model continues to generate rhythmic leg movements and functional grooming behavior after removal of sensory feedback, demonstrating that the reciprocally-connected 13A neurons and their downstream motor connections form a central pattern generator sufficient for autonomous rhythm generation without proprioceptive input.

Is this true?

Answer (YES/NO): YES